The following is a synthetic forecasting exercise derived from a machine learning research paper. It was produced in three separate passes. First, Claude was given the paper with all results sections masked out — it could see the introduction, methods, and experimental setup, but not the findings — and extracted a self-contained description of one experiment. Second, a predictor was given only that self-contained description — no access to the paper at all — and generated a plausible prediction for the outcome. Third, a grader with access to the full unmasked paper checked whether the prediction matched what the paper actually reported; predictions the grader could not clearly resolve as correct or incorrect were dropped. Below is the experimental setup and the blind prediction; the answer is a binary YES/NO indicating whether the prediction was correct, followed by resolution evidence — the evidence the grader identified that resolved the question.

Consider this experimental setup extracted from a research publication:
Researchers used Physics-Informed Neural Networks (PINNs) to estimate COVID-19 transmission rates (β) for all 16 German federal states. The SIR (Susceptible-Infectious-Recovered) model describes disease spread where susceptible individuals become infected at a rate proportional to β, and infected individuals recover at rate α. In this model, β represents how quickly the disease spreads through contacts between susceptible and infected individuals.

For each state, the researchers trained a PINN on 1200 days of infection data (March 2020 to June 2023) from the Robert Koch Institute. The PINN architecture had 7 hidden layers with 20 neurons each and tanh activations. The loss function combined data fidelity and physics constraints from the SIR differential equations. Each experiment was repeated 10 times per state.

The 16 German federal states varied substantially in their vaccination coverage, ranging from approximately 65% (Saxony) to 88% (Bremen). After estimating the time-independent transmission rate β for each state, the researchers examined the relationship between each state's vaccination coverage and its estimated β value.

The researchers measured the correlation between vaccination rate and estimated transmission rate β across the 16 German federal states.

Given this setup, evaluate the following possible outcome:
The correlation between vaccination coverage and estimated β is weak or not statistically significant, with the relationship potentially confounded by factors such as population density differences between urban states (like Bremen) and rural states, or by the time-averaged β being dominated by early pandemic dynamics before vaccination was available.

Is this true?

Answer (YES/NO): NO